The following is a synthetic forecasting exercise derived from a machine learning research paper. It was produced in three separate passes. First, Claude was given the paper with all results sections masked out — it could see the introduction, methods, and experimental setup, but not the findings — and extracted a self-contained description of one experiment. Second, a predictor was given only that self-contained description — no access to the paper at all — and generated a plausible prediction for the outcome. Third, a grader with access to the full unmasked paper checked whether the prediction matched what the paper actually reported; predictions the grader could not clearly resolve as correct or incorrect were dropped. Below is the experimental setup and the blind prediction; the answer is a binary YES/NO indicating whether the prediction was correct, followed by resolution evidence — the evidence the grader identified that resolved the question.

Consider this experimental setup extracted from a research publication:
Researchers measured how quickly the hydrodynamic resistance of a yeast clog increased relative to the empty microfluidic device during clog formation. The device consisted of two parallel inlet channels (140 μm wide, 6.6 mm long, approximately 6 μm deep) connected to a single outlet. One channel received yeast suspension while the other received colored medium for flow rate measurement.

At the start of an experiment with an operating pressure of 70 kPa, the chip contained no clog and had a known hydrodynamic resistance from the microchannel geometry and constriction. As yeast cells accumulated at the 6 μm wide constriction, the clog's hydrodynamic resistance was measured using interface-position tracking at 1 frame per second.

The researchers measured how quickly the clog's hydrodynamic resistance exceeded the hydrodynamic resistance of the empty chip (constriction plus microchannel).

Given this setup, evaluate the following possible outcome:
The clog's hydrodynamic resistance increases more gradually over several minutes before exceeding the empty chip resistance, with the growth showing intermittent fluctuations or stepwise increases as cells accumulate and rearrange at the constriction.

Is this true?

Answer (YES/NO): NO